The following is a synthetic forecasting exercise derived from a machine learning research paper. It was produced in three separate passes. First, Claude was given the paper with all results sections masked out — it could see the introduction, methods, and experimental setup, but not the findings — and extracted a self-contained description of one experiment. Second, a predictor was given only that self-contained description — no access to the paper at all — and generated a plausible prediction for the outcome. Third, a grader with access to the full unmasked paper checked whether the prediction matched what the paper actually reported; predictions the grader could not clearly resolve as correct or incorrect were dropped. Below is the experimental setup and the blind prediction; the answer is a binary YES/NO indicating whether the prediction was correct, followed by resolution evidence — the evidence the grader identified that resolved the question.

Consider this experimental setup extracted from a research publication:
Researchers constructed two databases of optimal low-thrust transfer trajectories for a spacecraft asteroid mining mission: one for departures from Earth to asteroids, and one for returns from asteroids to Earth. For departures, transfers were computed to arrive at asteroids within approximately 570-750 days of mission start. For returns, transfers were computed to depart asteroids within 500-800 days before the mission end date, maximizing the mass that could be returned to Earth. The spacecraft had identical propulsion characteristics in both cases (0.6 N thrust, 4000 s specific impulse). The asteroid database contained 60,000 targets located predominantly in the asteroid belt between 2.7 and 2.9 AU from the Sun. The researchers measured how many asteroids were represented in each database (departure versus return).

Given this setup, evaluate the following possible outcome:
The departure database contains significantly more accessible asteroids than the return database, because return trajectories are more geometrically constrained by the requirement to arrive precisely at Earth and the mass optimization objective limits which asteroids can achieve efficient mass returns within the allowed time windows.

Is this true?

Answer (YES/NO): NO